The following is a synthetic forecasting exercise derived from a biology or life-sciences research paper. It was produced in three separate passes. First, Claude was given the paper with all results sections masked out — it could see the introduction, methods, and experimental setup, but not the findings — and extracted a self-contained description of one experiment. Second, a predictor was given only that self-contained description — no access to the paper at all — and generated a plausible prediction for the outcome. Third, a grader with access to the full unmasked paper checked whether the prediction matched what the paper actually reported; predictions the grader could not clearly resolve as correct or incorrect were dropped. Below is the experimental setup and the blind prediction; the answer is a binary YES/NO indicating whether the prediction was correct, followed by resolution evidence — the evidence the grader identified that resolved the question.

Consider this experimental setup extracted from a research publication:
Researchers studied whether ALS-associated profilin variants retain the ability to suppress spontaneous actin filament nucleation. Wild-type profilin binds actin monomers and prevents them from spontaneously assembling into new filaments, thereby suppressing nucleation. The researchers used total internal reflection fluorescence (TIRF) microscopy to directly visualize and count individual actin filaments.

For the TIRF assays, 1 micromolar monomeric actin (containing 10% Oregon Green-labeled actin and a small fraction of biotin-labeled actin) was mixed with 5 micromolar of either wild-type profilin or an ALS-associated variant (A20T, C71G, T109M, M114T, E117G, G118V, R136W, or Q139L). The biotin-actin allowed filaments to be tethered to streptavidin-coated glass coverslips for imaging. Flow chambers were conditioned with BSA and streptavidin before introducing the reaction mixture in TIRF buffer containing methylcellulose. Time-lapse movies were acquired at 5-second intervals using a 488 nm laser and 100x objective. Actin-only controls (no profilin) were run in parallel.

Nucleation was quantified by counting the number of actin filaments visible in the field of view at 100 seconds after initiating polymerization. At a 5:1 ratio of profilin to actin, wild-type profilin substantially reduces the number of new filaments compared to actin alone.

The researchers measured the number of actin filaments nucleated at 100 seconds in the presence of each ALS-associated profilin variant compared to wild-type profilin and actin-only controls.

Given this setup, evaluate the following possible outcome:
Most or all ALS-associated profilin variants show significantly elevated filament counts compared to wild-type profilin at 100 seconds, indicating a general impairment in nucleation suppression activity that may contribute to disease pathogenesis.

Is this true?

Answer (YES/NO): NO